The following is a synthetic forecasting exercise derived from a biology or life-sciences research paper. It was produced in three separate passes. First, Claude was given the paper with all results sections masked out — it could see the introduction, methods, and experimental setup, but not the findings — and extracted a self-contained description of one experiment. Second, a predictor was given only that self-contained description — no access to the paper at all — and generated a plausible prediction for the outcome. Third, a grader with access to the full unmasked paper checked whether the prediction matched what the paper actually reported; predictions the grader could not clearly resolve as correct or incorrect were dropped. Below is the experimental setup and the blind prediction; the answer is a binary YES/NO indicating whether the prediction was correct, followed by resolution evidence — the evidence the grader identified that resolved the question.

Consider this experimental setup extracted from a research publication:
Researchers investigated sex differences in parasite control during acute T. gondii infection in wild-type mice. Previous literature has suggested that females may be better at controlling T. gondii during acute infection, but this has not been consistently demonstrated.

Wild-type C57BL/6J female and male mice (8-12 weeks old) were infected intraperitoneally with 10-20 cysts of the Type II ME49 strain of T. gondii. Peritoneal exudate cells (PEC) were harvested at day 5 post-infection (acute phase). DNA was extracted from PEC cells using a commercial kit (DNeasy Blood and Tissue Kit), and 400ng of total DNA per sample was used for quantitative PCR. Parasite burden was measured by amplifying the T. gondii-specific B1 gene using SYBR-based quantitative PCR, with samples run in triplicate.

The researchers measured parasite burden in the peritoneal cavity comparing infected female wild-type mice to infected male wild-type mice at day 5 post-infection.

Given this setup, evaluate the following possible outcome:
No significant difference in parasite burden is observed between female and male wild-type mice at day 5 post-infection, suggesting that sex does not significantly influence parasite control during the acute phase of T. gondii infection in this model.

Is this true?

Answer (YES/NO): NO